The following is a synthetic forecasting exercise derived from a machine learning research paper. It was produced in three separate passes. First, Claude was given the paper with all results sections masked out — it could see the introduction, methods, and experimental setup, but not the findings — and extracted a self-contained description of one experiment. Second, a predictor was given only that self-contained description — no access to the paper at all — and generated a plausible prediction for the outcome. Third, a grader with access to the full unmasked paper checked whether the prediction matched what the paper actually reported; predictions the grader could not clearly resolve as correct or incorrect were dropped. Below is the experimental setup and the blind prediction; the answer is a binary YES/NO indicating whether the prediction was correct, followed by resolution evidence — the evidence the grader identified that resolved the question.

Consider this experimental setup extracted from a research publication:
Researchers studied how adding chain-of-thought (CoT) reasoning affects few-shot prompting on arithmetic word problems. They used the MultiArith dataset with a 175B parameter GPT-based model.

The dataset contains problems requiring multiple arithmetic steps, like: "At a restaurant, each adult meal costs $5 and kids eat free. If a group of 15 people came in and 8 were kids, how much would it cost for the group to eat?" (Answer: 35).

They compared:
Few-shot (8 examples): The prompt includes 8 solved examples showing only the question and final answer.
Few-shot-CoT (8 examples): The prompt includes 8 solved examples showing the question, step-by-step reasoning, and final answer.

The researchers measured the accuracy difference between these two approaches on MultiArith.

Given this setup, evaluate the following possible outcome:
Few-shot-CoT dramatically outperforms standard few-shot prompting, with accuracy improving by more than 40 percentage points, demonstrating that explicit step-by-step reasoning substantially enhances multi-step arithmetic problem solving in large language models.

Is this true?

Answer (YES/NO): YES